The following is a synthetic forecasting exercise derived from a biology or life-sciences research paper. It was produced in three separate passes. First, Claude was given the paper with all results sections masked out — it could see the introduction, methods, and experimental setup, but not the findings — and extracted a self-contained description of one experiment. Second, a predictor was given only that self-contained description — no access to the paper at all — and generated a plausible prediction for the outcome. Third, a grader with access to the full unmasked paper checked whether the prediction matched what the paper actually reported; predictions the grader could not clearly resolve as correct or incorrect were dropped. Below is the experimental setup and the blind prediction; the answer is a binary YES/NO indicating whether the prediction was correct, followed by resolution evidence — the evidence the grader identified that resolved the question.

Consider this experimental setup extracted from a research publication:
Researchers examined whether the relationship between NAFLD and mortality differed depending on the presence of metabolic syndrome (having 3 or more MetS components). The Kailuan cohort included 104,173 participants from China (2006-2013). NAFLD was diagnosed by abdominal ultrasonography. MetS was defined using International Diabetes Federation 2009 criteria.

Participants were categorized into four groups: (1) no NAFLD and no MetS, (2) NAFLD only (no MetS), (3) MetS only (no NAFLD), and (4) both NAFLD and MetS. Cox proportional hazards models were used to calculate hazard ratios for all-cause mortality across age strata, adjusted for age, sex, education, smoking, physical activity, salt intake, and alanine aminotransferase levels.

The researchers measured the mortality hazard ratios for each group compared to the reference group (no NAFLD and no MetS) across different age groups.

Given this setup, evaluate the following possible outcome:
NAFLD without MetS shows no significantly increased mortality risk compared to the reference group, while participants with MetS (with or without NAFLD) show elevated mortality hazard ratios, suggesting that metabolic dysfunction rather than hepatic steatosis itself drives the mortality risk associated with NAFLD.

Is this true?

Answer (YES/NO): YES